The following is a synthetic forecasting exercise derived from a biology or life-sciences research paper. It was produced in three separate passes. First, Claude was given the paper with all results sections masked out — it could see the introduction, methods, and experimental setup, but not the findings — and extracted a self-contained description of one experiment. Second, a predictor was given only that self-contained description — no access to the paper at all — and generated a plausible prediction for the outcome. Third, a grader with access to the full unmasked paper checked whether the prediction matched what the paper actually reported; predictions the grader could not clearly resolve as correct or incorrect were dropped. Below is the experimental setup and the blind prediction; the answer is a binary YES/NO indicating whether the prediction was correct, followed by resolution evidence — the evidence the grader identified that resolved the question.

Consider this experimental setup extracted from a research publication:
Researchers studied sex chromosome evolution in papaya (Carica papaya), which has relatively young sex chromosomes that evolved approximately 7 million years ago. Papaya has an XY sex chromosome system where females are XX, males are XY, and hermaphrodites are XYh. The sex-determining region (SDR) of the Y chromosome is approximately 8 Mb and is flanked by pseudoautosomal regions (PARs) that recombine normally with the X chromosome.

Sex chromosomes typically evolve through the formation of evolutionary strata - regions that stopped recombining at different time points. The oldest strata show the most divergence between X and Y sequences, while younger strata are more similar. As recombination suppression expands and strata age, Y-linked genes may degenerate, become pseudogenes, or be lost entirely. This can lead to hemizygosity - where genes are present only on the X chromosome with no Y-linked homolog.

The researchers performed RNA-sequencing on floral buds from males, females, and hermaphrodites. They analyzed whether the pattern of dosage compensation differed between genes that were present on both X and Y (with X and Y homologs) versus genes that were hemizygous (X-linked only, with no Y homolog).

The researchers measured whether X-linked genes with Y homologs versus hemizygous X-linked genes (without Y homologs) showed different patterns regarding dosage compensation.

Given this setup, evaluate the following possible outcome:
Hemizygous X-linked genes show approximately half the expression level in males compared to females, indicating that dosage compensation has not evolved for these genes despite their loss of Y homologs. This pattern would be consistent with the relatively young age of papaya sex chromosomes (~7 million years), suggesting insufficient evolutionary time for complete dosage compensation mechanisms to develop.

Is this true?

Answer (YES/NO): NO